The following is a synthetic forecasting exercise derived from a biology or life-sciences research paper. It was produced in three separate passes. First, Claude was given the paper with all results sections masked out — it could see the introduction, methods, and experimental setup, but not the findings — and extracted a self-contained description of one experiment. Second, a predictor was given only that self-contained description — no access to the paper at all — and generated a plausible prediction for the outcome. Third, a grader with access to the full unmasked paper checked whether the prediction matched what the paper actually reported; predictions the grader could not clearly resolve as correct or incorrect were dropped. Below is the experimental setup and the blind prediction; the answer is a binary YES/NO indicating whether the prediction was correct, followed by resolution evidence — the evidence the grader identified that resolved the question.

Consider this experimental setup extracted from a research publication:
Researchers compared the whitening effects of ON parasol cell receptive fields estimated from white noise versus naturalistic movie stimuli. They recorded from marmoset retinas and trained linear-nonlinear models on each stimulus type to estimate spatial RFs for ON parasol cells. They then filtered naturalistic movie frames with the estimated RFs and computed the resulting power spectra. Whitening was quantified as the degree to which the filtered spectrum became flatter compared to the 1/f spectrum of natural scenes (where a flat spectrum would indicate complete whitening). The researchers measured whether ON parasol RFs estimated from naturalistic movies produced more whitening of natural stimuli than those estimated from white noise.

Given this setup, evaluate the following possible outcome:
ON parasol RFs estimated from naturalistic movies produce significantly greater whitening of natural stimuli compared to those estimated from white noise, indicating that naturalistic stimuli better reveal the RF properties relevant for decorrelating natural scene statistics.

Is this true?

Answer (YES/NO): YES